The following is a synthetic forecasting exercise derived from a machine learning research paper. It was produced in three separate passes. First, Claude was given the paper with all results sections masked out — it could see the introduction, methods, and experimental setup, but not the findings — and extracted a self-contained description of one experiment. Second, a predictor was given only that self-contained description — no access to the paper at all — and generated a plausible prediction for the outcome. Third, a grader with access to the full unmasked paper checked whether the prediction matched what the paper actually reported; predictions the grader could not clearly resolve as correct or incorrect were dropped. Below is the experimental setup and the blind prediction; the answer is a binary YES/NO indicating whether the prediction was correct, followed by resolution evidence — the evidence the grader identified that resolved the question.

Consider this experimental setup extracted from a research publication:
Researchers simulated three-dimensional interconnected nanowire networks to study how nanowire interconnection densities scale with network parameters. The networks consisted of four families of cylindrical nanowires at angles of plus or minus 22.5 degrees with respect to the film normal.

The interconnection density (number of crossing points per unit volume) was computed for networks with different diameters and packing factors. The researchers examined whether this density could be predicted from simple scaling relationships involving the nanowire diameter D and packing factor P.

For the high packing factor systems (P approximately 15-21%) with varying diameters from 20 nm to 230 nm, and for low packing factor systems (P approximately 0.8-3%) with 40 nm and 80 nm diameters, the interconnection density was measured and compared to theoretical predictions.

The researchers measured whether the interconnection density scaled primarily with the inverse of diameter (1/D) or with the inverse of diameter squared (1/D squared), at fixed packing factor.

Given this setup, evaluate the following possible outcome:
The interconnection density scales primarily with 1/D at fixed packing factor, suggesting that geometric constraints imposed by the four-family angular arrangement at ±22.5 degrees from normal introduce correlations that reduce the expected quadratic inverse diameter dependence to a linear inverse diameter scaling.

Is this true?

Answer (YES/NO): NO